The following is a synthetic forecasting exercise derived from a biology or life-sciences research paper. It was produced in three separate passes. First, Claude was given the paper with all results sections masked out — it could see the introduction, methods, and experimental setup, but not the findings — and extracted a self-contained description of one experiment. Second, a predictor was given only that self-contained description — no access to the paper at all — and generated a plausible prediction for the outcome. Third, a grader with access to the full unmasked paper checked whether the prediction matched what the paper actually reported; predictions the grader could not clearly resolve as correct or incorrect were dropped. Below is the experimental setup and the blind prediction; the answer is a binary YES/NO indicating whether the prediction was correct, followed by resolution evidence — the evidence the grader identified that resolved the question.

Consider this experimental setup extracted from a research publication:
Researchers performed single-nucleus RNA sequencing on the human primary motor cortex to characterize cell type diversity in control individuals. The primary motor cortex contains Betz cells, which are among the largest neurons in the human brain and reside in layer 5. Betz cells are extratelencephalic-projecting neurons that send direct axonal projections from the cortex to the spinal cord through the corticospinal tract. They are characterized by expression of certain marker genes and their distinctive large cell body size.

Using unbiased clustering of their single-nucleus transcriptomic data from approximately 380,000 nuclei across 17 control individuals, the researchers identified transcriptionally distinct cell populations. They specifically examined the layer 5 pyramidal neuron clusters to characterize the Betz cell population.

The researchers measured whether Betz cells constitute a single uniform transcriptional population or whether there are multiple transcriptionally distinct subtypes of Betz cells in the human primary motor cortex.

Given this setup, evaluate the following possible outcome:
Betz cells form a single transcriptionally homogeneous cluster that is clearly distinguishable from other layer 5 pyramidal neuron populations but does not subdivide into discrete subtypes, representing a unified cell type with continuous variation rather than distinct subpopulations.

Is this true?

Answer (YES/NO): NO